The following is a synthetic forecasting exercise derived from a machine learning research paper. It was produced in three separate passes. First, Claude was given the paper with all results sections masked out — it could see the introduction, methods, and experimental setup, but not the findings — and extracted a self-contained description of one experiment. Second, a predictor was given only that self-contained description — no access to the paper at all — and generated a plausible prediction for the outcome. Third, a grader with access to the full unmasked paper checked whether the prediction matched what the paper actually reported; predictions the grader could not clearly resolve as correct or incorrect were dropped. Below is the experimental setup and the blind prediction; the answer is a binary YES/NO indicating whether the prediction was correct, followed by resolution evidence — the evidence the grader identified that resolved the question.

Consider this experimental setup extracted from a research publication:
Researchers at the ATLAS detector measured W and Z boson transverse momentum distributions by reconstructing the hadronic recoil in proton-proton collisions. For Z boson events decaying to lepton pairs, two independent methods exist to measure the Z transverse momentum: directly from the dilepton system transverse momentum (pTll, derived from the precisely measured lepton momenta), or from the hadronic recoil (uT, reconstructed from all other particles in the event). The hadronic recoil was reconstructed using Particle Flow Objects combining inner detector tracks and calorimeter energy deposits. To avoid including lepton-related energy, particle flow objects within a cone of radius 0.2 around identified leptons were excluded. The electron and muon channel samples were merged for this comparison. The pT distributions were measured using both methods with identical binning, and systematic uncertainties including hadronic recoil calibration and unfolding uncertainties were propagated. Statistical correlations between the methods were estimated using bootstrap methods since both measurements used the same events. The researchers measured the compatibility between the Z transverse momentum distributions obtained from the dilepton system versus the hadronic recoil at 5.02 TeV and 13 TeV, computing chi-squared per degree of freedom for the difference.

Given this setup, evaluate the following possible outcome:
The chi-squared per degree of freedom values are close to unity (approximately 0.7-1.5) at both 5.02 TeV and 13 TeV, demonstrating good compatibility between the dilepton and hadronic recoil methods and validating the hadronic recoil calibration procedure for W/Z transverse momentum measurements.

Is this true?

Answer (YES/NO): NO